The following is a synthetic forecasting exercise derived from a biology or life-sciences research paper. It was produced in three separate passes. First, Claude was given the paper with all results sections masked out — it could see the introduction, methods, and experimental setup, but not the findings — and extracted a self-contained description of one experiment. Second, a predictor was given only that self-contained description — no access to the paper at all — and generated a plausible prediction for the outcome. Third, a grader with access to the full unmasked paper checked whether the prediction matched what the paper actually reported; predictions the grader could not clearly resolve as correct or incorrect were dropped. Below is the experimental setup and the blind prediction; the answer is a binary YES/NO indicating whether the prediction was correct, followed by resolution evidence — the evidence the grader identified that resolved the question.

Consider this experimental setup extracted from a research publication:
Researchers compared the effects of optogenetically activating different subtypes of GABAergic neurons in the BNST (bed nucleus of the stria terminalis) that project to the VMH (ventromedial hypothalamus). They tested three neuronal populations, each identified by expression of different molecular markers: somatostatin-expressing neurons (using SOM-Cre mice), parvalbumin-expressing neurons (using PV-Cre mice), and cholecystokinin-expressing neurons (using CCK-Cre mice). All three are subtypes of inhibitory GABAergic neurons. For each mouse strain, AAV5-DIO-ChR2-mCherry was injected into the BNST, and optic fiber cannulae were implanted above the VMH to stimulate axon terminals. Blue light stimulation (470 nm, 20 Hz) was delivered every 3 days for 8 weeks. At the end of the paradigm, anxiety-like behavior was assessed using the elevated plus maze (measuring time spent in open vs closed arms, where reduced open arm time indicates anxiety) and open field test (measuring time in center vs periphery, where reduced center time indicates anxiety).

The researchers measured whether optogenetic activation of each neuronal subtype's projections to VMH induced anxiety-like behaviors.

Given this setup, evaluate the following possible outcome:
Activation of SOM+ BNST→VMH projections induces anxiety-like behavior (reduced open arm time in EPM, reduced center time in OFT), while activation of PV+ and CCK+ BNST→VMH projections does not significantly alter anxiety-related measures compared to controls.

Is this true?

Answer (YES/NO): YES